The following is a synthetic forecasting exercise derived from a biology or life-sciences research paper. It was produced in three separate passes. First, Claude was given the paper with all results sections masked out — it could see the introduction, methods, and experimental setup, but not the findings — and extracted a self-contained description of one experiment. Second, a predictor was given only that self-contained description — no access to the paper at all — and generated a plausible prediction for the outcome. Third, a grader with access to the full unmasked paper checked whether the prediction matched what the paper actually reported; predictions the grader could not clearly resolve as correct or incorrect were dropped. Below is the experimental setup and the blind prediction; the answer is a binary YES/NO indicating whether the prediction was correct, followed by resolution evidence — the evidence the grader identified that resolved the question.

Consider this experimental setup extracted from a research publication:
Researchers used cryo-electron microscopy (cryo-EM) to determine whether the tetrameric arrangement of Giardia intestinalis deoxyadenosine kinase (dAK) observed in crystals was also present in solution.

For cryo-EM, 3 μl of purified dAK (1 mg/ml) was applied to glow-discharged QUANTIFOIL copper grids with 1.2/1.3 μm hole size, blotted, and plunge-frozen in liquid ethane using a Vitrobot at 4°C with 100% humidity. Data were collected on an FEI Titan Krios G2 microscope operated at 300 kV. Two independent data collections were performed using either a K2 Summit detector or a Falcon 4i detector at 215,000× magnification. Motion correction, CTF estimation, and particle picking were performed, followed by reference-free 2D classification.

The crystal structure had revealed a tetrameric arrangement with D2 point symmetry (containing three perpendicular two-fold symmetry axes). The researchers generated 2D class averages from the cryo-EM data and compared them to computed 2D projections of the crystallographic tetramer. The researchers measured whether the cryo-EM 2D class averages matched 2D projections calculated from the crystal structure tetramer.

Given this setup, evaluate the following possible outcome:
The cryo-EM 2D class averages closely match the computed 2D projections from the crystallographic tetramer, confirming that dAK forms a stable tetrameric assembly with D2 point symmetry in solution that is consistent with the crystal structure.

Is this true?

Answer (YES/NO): YES